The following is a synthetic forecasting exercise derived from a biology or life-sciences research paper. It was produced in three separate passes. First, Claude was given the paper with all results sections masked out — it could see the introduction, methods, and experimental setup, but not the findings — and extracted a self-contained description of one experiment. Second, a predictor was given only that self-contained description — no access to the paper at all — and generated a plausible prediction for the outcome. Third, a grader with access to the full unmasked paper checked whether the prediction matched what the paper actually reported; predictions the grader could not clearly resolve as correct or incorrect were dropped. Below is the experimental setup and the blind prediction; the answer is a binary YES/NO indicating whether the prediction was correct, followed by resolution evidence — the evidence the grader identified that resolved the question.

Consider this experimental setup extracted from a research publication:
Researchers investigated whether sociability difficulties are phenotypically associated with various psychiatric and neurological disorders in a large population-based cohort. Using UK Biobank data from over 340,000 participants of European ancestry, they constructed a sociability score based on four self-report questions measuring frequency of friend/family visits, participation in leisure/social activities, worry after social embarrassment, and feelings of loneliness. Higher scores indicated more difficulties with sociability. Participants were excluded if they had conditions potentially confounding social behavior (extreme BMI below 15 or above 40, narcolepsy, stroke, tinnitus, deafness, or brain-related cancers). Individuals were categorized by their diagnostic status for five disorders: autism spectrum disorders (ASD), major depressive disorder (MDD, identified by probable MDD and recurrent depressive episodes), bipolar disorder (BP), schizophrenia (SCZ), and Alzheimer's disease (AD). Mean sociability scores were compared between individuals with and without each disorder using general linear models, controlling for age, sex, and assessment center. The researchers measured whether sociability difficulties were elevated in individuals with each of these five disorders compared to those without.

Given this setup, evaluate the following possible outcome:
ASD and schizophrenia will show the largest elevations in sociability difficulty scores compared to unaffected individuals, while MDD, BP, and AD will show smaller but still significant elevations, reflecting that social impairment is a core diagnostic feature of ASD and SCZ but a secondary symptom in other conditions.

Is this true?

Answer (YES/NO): NO